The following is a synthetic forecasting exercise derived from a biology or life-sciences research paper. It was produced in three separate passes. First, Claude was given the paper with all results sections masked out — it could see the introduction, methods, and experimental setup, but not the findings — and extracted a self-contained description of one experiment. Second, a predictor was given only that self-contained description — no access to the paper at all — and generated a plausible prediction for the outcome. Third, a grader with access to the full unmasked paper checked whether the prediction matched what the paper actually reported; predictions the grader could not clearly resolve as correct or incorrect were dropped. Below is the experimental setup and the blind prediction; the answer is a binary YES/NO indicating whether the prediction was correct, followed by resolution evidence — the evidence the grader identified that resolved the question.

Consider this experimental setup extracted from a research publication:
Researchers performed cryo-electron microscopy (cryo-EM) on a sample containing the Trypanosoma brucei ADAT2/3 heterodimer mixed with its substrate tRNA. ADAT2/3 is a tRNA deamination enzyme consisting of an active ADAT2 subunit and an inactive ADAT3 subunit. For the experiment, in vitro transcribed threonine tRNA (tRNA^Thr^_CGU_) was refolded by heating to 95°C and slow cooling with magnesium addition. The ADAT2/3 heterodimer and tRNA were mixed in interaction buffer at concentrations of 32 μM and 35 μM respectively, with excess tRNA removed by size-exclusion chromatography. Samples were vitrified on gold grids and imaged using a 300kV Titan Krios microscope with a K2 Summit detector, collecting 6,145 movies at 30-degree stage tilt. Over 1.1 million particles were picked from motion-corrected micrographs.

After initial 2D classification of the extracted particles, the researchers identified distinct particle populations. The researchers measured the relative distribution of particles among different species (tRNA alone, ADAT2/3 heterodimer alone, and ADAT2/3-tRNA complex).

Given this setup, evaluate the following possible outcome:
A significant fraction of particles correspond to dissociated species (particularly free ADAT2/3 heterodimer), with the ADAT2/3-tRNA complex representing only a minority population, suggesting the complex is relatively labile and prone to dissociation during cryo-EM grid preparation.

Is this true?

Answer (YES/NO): NO